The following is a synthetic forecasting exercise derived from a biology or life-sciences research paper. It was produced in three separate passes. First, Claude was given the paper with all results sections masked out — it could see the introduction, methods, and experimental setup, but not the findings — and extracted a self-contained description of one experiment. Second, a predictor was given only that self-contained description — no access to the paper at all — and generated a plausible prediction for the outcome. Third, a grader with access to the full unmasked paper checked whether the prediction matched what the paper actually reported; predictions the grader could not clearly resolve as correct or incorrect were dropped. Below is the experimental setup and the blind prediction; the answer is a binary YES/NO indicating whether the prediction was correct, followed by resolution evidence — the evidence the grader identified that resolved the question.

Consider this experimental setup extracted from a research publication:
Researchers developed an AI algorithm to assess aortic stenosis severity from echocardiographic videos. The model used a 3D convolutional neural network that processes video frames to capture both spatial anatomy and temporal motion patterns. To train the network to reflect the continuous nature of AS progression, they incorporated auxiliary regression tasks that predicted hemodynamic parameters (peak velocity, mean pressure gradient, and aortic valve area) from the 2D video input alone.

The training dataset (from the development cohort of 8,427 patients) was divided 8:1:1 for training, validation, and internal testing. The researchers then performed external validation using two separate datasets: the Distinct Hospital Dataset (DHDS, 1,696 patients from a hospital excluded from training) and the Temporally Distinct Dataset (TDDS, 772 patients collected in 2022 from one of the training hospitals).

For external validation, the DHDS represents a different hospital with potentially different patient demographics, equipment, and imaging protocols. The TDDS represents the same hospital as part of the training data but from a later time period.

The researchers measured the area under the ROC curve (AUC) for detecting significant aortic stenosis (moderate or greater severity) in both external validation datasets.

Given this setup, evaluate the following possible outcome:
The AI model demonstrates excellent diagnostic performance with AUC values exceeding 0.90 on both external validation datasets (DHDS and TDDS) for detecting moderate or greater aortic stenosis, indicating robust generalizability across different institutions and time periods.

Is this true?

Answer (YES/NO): YES